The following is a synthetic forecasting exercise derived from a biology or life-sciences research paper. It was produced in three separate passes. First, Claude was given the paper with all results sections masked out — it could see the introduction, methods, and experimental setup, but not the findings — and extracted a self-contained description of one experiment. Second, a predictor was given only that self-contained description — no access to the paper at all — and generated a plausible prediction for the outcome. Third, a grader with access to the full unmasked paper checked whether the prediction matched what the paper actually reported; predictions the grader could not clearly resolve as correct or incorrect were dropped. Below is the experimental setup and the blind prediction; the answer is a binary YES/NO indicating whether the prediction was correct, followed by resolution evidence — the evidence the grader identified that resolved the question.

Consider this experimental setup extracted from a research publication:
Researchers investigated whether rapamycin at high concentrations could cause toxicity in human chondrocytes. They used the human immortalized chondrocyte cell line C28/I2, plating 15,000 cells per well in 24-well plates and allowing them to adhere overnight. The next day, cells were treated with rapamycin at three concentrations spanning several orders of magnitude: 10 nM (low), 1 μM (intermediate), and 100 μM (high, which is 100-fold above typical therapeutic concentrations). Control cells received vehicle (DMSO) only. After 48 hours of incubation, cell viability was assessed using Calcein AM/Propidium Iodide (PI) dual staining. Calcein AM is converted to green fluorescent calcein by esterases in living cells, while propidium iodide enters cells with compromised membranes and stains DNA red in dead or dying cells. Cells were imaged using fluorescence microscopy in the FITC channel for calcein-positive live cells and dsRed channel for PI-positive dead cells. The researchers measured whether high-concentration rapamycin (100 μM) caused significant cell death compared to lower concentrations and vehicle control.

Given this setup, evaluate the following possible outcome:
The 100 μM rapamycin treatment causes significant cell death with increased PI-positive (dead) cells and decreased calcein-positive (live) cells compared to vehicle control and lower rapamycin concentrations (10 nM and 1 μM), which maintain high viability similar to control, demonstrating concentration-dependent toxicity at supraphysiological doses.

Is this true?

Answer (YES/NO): NO